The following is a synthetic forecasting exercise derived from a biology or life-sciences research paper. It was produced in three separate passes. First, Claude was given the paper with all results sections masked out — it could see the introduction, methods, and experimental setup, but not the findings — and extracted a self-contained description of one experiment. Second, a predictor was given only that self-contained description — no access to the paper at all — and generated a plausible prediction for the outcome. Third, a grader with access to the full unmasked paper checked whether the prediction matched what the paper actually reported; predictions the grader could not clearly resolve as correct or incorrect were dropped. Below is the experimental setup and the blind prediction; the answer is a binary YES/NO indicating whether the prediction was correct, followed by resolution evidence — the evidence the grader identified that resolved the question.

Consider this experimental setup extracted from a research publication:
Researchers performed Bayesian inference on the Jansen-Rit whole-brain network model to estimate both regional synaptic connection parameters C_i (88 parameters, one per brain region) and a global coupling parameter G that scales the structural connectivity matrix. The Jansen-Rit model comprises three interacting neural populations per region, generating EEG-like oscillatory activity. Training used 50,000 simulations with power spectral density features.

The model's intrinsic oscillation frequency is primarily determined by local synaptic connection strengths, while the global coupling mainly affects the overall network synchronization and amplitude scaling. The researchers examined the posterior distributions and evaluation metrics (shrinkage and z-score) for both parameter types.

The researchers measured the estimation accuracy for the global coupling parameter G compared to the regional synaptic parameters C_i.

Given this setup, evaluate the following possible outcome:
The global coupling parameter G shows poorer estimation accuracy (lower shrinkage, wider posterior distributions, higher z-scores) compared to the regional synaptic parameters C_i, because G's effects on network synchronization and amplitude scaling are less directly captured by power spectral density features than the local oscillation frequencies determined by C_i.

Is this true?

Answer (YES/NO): YES